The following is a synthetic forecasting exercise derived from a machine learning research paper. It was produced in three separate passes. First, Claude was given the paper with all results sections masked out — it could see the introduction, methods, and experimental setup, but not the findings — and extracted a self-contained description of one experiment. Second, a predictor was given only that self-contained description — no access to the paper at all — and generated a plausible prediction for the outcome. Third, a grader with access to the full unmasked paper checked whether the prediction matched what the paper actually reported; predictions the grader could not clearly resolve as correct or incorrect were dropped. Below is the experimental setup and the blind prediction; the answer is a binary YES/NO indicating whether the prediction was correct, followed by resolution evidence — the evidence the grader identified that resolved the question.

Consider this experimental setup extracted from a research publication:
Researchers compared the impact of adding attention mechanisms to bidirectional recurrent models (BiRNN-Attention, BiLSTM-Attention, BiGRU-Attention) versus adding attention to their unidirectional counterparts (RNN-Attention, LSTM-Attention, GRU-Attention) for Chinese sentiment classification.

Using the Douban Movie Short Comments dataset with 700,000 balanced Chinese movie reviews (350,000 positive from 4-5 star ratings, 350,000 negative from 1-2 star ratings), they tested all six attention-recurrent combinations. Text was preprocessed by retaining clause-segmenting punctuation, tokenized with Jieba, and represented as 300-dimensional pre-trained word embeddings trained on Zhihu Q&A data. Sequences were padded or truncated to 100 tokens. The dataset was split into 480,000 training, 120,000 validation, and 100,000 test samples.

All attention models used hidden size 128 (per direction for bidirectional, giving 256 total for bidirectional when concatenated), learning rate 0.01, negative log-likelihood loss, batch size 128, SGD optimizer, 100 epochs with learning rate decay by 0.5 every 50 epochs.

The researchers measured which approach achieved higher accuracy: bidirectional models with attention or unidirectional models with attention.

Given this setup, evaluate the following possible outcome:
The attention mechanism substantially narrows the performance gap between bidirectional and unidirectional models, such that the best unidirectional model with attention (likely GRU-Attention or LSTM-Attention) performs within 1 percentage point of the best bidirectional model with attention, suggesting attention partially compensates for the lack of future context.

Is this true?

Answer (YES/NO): NO